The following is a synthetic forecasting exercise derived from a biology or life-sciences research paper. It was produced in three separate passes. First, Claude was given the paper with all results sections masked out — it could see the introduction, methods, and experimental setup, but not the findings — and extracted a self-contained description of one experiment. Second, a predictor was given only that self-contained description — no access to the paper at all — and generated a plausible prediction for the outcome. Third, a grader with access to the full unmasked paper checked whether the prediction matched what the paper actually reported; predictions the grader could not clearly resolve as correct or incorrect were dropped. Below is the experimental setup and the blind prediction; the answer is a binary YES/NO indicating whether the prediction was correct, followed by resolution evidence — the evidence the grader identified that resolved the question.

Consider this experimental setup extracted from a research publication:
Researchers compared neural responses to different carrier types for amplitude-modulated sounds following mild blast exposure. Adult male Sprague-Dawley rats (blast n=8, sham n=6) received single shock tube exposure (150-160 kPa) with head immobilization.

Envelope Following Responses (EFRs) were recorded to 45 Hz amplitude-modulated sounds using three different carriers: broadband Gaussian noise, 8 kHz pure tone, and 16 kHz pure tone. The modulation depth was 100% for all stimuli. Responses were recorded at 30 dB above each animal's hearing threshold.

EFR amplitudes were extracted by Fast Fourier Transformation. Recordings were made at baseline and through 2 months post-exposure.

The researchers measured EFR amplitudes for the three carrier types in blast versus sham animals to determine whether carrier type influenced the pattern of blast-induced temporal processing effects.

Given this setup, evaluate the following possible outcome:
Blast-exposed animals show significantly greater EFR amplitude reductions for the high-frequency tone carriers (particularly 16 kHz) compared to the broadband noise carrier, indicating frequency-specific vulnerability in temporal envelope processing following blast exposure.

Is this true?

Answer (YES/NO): NO